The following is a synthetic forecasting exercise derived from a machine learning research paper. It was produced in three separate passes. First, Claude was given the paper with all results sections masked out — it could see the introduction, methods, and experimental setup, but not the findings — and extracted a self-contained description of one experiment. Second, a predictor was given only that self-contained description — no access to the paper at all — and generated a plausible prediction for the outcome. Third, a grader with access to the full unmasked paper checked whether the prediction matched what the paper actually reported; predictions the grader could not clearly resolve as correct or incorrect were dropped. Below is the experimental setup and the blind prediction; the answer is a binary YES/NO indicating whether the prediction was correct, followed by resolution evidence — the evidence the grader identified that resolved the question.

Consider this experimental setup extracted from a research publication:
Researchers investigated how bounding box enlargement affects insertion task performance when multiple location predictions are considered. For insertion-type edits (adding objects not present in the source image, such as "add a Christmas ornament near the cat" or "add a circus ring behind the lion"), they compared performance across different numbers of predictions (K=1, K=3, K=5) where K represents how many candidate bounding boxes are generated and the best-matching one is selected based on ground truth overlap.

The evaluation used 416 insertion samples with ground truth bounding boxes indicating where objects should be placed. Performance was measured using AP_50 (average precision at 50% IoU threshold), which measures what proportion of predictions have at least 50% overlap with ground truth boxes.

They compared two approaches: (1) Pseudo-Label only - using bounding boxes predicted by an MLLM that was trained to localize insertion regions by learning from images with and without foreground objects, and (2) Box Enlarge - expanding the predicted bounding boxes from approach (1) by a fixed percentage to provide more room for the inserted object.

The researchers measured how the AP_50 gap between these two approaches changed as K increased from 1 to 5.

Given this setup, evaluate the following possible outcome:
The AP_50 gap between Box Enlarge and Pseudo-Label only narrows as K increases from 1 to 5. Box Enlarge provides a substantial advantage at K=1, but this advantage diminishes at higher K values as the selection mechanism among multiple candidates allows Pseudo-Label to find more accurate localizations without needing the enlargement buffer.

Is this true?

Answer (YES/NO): NO